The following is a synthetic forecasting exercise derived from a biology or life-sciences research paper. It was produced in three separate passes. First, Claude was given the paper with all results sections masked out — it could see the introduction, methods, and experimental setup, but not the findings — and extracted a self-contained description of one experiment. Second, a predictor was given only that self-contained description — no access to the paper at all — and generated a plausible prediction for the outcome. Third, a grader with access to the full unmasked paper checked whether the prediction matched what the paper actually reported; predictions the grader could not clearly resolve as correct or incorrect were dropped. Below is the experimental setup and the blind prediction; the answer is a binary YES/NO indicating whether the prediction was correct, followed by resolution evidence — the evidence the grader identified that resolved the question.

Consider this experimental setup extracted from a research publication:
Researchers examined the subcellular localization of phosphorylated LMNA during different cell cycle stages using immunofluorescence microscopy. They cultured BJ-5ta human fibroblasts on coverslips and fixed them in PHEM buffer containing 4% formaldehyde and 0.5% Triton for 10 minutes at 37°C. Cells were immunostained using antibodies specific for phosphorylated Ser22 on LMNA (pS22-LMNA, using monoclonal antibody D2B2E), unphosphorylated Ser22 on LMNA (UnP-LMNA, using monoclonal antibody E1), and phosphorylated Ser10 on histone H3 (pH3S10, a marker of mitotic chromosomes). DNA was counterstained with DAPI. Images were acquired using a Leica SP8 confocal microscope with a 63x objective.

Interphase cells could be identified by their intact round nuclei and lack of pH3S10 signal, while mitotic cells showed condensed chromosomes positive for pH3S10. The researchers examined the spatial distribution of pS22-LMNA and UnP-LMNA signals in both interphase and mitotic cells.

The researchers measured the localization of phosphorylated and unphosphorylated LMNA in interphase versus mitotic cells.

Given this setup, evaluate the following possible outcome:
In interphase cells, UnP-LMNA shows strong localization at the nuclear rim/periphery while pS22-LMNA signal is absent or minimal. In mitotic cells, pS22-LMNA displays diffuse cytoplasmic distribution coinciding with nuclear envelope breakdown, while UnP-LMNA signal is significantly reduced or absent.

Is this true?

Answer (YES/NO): NO